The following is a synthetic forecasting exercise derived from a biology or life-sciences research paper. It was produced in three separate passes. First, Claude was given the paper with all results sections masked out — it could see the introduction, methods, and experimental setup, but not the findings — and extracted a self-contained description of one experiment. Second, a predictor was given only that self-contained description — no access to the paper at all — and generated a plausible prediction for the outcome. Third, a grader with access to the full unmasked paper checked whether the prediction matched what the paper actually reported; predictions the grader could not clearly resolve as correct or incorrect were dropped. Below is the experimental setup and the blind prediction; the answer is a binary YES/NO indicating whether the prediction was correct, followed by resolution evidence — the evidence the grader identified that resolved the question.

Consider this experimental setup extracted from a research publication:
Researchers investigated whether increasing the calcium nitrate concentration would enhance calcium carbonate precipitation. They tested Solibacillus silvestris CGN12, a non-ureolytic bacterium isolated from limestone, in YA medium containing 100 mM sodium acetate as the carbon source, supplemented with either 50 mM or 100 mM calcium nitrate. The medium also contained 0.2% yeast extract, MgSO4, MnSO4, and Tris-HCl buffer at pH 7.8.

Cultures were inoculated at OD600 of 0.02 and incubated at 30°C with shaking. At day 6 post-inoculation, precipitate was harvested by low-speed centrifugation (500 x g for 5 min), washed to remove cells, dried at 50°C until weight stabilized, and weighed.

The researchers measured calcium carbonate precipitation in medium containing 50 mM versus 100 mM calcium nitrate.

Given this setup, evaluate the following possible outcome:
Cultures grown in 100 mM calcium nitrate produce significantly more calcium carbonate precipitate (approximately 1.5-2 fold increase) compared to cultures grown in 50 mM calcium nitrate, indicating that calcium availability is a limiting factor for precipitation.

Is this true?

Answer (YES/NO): NO